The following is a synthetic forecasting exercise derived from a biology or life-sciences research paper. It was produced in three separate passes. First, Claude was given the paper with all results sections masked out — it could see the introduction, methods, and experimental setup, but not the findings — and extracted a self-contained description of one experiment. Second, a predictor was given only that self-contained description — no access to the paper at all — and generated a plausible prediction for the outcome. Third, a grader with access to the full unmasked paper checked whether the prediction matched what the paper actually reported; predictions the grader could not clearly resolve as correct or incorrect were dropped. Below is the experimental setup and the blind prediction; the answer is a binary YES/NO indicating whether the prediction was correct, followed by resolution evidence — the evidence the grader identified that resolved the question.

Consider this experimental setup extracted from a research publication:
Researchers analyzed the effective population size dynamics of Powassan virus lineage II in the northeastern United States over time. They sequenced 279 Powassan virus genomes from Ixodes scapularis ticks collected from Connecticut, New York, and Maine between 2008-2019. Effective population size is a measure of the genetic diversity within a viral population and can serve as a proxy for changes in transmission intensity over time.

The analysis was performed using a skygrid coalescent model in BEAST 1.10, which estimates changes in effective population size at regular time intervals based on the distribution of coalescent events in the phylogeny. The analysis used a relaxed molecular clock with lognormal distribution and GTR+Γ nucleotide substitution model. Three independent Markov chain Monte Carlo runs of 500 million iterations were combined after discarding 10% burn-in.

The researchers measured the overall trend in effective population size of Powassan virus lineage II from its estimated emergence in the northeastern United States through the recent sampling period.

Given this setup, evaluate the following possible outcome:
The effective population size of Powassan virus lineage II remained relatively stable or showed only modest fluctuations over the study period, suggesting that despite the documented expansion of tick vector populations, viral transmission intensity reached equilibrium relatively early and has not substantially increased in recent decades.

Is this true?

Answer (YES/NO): NO